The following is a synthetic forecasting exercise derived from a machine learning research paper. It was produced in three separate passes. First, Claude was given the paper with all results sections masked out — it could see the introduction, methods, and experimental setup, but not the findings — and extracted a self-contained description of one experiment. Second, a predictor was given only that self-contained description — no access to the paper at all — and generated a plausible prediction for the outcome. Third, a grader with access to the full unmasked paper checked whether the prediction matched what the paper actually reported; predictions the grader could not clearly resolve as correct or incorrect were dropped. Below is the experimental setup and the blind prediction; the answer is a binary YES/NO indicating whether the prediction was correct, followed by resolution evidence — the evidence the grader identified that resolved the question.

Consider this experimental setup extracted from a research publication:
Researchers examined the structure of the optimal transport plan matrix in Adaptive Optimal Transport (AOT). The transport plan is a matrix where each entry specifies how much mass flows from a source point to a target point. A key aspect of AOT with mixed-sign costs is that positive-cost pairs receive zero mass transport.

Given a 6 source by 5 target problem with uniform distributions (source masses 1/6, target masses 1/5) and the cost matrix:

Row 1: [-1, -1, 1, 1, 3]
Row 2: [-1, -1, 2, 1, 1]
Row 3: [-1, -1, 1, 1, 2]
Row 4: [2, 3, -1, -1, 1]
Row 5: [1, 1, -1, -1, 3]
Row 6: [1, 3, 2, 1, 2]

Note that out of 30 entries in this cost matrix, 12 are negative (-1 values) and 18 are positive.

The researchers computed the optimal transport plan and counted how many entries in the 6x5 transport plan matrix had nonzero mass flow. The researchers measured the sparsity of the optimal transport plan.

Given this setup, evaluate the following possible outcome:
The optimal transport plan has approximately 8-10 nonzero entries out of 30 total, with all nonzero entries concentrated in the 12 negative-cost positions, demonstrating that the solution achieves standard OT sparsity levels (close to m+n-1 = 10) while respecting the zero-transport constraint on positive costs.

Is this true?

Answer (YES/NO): YES